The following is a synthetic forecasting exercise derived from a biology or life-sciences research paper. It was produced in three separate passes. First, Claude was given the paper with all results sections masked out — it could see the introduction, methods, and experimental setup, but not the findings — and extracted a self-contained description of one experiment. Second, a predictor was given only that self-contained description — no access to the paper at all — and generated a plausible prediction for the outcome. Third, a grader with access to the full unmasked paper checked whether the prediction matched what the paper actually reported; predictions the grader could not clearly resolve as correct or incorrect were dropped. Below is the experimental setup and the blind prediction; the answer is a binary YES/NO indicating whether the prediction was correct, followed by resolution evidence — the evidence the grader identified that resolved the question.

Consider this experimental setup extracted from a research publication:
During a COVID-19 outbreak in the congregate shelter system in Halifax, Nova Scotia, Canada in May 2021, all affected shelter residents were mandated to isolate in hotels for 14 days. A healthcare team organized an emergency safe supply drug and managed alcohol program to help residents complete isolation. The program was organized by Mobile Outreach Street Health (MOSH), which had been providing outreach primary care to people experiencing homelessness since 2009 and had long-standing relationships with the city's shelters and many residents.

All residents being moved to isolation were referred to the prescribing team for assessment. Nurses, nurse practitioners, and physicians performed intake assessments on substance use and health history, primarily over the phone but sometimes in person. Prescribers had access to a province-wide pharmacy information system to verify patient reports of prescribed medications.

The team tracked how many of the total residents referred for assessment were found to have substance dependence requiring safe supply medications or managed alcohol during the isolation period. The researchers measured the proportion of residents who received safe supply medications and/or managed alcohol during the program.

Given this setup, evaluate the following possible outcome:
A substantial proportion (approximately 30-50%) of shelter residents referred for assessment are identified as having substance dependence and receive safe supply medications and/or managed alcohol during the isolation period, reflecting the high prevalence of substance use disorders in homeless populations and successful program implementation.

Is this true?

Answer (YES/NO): NO